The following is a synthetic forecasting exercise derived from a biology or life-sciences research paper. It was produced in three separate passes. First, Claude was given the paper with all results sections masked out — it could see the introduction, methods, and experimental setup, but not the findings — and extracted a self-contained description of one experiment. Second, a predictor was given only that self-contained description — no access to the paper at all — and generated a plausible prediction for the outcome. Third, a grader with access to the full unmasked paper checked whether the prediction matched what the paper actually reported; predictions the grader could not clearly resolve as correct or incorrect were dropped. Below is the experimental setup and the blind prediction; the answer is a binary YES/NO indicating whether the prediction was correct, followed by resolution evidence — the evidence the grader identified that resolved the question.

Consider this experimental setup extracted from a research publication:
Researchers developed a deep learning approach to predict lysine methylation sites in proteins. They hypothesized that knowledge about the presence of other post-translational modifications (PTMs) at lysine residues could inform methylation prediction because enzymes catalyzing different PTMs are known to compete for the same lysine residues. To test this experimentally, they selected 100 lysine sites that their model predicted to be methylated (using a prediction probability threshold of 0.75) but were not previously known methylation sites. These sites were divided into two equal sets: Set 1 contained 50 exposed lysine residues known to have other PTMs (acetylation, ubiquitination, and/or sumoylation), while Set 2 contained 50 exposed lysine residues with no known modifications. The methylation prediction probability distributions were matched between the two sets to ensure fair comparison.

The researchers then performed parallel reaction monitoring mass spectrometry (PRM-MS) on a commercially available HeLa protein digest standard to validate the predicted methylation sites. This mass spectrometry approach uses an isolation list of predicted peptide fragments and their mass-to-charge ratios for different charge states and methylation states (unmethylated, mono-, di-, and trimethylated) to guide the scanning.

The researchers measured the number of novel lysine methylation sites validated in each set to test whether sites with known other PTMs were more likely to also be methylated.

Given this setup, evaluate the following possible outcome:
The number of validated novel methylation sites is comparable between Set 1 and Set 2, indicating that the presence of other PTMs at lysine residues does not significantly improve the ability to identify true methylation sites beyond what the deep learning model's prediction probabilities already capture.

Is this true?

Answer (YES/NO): NO